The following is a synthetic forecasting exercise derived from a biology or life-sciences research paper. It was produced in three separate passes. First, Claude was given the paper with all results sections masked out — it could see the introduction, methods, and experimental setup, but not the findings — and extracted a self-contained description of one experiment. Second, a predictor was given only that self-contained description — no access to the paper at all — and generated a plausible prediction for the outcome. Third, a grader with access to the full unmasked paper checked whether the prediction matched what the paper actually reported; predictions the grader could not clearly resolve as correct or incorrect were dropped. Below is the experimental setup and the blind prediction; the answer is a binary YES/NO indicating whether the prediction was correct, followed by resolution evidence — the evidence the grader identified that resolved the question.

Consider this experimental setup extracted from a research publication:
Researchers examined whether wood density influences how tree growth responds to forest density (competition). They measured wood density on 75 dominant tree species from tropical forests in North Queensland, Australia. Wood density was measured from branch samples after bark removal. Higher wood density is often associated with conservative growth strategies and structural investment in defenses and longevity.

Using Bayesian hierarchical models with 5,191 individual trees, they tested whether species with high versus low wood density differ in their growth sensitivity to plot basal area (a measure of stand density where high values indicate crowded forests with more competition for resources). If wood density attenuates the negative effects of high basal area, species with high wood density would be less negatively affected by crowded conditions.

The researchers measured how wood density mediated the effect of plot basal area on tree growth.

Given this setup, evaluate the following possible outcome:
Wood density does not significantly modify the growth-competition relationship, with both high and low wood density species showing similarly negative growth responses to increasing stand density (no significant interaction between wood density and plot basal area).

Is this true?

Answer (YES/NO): NO